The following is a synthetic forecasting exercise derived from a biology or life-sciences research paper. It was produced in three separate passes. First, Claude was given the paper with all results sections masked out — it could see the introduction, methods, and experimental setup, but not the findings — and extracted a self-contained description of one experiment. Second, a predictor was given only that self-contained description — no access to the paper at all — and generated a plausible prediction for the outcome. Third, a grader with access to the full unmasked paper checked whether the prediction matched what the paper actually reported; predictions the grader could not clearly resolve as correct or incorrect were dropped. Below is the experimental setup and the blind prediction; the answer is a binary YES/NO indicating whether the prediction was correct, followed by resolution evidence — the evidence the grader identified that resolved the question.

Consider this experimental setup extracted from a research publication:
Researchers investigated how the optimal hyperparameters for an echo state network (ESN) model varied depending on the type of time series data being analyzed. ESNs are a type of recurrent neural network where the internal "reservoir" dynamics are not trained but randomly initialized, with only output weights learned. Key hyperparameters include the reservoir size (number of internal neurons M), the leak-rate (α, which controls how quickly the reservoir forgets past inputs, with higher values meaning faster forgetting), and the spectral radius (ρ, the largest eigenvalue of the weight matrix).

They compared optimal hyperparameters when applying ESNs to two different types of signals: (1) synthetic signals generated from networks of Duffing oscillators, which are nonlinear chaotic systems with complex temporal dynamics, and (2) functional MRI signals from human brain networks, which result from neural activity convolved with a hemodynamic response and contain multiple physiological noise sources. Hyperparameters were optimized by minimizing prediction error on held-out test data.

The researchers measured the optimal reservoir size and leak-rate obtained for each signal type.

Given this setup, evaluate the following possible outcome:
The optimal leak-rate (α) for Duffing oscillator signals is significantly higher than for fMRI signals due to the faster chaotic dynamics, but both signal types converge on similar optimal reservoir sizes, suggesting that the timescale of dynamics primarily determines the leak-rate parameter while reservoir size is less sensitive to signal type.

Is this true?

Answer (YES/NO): NO